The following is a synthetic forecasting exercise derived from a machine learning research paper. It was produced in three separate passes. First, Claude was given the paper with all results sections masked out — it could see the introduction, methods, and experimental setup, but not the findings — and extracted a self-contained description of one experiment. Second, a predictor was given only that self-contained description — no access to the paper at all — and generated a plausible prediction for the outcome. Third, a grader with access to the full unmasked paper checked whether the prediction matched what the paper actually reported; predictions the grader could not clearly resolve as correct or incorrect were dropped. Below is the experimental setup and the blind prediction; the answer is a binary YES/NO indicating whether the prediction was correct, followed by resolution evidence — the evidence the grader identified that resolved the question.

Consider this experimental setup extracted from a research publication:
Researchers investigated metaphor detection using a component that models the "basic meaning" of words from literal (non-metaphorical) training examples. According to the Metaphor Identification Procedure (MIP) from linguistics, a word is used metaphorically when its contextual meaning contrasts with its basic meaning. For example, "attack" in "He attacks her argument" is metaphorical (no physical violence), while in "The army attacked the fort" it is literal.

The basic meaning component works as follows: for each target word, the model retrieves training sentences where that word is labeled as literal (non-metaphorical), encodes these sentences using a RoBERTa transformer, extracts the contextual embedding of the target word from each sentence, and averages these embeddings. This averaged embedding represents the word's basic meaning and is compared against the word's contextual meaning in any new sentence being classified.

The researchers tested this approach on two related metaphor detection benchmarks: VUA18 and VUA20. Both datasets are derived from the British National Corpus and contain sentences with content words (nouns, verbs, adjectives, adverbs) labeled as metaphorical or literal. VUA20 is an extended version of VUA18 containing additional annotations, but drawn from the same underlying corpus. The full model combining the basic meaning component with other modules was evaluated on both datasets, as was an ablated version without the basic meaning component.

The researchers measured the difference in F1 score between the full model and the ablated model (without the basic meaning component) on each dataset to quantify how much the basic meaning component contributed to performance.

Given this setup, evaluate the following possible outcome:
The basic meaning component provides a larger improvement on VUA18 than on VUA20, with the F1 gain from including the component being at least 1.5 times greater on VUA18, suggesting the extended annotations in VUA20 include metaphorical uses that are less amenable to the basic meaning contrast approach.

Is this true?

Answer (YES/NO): NO